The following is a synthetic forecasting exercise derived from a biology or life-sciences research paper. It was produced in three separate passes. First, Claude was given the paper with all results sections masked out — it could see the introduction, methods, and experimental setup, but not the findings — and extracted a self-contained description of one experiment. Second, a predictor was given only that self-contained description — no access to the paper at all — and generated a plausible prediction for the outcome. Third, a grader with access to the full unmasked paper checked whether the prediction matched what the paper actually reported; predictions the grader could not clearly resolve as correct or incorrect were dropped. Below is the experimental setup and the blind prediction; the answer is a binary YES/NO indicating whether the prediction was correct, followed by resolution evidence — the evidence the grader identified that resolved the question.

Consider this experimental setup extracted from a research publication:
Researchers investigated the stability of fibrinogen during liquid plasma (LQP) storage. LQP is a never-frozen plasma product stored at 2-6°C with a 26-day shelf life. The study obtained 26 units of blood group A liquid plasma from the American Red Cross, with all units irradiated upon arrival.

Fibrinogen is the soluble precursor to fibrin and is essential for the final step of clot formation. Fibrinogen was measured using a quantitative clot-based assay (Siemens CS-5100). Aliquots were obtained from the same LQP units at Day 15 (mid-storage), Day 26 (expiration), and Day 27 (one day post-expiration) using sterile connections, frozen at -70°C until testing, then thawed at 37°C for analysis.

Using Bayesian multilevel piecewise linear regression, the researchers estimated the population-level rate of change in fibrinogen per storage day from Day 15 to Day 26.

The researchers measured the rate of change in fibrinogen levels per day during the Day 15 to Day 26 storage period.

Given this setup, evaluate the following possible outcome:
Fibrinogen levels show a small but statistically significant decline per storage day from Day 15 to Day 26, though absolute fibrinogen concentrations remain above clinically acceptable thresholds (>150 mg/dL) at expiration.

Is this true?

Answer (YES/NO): NO